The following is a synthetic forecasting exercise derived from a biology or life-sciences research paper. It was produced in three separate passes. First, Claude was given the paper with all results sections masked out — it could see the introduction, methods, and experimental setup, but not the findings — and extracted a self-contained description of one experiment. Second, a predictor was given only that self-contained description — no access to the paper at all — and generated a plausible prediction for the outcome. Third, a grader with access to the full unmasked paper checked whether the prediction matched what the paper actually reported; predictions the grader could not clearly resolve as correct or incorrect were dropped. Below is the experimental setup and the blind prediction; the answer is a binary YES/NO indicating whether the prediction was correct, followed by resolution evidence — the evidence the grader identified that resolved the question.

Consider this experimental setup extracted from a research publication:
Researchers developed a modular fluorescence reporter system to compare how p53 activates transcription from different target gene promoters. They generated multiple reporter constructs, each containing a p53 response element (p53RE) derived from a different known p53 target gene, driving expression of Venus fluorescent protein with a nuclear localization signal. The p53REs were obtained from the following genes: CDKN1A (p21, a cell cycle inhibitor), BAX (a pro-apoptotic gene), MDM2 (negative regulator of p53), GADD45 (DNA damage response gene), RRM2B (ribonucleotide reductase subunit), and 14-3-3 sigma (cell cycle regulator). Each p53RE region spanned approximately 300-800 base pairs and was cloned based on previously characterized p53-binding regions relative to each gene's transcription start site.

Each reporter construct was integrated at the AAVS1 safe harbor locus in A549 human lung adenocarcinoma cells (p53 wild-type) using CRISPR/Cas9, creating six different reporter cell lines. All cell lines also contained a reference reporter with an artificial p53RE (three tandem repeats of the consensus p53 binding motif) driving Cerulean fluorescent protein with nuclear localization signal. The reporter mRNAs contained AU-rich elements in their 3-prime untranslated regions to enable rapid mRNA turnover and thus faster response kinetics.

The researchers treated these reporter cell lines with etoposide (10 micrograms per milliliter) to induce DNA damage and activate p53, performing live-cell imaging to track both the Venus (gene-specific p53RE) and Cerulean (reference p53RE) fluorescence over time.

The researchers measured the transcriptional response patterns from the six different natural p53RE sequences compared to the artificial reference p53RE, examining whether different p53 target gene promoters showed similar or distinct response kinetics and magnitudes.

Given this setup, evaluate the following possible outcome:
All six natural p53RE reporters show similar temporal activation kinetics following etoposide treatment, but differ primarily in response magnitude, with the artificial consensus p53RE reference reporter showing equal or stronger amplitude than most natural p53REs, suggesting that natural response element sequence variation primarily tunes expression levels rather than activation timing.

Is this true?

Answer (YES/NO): NO